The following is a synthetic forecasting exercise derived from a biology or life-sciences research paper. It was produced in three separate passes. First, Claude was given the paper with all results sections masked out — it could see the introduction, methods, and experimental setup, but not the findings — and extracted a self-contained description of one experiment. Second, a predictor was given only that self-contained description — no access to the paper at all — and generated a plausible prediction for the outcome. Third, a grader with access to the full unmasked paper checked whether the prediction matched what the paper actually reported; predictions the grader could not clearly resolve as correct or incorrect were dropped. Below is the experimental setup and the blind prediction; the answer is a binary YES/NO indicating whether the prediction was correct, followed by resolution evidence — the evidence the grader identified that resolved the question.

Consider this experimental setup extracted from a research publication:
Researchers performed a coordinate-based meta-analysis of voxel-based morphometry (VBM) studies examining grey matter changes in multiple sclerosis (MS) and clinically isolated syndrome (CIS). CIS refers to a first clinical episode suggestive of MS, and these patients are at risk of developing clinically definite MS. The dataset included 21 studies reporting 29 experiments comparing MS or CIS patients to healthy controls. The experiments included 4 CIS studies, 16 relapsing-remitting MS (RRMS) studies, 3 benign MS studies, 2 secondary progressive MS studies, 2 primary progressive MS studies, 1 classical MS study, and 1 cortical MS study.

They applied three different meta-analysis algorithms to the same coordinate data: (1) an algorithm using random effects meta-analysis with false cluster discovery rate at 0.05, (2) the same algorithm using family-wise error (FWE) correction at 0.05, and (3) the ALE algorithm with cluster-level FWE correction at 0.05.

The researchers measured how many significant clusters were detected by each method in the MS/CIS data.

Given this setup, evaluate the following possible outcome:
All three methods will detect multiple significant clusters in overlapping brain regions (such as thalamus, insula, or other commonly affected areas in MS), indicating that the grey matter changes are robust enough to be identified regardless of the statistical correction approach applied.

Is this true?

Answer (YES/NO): YES